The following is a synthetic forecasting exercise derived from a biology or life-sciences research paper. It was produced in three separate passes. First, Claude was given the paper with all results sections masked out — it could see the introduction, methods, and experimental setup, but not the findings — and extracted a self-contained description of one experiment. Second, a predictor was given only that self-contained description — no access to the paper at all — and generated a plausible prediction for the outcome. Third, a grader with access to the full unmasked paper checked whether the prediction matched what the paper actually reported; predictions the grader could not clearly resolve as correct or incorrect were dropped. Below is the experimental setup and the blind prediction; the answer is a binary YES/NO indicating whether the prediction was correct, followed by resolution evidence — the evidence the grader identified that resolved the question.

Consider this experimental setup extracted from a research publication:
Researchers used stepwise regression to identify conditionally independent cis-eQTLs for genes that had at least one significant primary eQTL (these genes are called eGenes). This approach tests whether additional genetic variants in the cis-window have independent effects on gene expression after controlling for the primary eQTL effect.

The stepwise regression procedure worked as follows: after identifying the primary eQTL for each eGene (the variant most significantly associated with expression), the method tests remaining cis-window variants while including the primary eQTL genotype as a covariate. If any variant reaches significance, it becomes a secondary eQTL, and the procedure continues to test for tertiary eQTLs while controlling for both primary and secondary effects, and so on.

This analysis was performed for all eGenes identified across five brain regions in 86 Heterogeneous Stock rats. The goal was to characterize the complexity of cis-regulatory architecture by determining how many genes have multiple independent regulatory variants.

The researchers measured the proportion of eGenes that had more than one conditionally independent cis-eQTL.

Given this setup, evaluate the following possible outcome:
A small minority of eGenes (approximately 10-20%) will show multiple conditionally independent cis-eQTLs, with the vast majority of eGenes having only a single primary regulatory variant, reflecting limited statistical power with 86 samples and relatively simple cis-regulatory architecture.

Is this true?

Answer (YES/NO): NO